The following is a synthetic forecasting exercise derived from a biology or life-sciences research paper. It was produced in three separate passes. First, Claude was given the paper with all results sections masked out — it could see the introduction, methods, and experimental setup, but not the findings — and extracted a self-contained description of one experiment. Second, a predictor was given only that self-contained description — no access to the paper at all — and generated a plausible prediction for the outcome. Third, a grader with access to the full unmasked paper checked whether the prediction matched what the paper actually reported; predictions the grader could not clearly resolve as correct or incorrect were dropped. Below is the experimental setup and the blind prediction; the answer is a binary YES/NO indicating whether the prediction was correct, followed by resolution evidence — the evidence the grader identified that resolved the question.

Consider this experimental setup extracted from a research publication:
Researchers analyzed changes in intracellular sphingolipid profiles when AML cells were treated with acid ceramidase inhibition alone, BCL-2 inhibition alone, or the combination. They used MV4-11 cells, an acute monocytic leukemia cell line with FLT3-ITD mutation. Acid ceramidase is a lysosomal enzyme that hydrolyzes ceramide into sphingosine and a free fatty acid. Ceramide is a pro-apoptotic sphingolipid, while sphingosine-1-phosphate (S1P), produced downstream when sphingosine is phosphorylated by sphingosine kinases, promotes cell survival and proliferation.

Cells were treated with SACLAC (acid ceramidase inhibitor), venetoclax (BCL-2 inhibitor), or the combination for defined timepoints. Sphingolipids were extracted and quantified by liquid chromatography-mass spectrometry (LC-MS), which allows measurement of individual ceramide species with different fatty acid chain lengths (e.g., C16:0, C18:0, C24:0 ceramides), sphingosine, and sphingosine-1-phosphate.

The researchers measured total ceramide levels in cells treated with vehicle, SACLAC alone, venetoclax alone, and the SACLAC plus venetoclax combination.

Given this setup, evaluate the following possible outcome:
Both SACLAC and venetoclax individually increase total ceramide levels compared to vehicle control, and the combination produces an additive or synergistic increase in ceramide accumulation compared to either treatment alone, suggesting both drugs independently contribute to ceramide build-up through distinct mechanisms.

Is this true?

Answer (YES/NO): YES